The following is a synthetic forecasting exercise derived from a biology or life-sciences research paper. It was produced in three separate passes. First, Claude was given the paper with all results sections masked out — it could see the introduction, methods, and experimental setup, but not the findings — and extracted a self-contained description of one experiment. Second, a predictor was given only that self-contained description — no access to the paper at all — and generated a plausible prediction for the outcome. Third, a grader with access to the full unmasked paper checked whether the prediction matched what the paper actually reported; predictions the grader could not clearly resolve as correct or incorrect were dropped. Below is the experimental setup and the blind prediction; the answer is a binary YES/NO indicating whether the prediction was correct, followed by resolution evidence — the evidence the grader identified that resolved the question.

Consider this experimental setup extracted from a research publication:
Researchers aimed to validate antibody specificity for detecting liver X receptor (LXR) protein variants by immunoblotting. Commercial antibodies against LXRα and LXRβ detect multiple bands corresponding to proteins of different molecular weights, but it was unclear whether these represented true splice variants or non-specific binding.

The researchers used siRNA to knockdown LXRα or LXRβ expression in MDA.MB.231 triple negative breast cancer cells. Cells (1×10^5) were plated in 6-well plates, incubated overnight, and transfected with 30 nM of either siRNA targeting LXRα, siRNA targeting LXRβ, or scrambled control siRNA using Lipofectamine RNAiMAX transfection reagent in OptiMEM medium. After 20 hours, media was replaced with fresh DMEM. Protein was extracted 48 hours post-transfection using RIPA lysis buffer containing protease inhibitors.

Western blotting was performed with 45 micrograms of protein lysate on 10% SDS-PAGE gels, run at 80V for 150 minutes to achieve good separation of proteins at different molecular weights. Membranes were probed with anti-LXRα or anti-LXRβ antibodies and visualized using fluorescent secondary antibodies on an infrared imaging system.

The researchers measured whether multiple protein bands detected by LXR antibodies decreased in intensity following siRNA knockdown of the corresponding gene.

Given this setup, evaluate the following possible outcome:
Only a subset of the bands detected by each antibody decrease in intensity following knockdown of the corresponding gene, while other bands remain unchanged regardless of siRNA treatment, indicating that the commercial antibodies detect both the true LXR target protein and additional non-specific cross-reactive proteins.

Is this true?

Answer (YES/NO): NO